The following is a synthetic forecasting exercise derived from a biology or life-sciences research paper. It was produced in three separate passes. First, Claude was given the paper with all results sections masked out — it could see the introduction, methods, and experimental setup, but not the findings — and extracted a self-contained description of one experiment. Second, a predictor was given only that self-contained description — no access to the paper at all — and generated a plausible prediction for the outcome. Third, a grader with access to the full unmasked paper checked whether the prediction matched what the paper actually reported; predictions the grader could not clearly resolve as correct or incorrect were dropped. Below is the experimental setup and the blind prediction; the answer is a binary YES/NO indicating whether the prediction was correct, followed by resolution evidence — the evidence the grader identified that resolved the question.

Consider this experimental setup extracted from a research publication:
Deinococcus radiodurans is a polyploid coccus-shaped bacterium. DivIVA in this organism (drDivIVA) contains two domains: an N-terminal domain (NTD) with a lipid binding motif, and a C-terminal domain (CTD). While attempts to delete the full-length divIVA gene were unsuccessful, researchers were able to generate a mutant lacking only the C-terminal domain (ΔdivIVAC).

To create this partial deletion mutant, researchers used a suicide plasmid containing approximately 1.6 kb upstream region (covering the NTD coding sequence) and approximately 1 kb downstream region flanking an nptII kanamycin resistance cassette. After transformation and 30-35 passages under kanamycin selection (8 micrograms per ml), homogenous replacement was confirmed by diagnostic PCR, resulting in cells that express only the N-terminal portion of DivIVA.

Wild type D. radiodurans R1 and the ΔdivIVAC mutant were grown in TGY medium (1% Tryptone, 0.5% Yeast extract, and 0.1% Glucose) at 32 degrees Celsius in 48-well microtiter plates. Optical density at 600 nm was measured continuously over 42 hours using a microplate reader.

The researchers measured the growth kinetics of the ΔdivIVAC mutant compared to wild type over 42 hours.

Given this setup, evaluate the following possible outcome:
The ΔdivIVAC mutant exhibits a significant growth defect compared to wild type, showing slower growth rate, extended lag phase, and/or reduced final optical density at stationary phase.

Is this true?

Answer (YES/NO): YES